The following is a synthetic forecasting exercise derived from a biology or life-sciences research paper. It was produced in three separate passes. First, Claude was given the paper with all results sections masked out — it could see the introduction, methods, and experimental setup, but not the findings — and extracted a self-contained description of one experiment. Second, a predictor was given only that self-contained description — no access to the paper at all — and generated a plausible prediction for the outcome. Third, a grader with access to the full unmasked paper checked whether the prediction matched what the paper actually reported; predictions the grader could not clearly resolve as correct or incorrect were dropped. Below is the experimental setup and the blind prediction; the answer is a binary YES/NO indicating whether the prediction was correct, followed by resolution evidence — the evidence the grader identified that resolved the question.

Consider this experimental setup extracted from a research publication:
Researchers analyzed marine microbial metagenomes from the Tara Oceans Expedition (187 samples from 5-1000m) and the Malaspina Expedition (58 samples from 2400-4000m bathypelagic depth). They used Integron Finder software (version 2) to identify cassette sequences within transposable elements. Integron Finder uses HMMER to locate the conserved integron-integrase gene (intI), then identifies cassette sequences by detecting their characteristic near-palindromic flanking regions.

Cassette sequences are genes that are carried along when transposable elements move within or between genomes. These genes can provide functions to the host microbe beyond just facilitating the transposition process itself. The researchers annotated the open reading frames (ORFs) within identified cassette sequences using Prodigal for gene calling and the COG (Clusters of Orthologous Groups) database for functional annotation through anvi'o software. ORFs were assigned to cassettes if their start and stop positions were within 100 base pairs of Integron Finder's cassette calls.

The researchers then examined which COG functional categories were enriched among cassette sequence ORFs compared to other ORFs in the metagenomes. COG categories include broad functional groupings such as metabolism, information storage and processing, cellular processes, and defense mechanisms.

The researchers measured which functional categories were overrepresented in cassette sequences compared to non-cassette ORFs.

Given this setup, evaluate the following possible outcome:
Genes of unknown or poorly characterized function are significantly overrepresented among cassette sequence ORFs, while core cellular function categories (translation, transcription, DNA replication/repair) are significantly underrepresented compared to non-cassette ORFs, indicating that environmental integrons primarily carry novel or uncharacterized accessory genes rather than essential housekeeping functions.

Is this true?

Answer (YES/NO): NO